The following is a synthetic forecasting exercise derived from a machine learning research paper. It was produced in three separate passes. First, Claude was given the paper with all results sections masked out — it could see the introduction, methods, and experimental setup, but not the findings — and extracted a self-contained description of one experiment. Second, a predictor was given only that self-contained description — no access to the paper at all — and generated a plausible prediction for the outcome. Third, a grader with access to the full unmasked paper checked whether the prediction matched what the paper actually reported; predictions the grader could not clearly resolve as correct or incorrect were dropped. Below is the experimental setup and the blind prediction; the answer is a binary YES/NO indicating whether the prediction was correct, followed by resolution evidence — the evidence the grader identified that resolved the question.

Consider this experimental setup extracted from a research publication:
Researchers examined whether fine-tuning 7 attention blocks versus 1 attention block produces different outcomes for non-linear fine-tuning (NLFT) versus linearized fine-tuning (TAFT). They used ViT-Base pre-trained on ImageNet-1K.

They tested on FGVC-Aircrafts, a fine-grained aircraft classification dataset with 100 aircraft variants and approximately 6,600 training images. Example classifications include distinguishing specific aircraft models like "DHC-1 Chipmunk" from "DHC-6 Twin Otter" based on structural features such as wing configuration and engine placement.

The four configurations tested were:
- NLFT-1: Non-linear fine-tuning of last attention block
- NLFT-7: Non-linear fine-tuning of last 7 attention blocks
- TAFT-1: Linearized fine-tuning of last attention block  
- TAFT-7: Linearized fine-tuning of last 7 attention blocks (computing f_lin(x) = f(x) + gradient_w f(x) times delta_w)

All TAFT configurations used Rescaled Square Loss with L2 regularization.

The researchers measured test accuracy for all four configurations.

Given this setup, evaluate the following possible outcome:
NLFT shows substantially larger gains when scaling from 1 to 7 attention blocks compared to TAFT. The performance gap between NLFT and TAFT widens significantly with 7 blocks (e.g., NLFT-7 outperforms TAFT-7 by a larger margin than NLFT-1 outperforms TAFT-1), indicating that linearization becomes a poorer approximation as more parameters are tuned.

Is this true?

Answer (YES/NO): YES